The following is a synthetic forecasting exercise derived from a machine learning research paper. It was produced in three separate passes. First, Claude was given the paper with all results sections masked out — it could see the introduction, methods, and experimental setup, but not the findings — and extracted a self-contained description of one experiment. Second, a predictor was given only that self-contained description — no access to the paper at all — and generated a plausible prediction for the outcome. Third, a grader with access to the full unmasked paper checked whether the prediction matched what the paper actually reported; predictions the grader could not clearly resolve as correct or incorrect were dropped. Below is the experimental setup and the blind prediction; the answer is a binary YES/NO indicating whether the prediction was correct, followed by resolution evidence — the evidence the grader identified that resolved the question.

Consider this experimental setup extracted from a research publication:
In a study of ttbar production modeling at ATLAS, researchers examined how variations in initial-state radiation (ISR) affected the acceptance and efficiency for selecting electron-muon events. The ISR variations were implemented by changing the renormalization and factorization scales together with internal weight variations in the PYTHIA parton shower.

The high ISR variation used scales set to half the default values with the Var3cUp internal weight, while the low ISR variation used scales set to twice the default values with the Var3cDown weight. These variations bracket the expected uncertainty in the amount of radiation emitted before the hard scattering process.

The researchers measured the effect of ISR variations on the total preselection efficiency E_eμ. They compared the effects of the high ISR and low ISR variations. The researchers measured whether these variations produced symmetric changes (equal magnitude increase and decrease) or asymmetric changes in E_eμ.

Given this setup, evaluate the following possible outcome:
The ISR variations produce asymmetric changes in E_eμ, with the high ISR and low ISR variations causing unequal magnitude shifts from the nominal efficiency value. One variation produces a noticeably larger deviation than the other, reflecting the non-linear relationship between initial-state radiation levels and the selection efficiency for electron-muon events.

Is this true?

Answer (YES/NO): NO